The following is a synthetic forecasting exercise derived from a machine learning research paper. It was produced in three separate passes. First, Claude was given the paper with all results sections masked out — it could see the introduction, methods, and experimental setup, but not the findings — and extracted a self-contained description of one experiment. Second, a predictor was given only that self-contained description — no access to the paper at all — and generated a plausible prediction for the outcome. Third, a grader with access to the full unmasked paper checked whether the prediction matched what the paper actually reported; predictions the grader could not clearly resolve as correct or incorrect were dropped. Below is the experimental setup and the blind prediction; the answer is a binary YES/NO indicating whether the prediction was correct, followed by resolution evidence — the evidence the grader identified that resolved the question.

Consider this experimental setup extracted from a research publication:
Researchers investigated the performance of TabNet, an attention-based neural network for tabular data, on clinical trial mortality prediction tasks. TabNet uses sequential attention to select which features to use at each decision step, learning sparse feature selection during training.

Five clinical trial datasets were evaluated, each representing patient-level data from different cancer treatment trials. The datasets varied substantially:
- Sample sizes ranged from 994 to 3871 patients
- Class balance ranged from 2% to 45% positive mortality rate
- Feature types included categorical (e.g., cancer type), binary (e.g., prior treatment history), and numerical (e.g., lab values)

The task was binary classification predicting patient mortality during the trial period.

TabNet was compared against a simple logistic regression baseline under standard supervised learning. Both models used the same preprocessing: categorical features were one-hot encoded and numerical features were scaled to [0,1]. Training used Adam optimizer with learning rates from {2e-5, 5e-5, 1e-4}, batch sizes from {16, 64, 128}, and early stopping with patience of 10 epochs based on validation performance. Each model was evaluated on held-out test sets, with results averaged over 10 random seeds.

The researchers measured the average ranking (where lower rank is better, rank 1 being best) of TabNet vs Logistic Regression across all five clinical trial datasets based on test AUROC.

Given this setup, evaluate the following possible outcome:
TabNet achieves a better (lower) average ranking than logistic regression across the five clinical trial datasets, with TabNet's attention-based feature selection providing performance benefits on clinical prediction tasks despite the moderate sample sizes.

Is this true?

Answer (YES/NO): NO